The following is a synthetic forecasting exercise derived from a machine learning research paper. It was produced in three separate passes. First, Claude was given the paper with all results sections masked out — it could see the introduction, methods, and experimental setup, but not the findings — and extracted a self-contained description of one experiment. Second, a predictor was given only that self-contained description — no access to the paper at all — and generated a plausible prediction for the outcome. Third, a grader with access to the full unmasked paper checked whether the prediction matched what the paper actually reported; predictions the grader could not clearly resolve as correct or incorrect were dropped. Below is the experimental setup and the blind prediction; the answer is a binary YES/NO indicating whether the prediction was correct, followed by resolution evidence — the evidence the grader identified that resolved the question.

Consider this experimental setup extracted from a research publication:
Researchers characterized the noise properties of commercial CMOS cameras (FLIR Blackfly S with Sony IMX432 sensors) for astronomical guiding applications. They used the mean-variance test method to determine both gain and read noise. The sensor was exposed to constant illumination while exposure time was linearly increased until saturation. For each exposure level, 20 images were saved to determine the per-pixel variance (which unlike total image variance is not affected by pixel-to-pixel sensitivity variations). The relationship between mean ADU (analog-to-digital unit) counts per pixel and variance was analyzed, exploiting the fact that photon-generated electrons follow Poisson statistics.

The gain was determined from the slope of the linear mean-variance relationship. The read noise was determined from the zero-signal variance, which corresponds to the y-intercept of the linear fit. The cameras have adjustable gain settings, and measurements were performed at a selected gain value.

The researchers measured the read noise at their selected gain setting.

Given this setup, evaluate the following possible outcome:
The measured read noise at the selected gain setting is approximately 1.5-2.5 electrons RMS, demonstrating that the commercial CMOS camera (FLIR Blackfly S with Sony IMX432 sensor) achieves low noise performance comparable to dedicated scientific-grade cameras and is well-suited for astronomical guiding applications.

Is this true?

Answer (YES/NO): NO